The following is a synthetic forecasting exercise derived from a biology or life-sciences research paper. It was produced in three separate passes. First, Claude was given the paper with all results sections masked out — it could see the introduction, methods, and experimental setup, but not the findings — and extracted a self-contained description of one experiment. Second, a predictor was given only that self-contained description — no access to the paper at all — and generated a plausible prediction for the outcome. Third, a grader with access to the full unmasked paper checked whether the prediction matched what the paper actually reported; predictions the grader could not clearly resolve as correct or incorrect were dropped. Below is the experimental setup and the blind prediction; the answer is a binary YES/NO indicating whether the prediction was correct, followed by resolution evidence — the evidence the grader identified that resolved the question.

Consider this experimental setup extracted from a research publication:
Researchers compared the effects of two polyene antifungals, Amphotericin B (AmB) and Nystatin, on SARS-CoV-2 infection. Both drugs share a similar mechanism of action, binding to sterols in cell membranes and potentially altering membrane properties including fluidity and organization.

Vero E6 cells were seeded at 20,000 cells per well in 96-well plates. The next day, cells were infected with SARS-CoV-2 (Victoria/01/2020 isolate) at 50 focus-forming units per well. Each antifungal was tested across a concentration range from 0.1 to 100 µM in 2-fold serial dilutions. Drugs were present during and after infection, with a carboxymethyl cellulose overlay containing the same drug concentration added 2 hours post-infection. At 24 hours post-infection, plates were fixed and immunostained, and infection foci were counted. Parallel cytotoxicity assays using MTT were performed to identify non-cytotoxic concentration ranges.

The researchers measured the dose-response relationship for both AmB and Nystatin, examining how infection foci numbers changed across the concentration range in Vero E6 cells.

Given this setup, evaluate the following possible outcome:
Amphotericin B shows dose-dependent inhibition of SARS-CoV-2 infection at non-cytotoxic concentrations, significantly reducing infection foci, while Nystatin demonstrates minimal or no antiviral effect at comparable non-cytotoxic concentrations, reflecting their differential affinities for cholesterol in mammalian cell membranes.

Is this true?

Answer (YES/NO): NO